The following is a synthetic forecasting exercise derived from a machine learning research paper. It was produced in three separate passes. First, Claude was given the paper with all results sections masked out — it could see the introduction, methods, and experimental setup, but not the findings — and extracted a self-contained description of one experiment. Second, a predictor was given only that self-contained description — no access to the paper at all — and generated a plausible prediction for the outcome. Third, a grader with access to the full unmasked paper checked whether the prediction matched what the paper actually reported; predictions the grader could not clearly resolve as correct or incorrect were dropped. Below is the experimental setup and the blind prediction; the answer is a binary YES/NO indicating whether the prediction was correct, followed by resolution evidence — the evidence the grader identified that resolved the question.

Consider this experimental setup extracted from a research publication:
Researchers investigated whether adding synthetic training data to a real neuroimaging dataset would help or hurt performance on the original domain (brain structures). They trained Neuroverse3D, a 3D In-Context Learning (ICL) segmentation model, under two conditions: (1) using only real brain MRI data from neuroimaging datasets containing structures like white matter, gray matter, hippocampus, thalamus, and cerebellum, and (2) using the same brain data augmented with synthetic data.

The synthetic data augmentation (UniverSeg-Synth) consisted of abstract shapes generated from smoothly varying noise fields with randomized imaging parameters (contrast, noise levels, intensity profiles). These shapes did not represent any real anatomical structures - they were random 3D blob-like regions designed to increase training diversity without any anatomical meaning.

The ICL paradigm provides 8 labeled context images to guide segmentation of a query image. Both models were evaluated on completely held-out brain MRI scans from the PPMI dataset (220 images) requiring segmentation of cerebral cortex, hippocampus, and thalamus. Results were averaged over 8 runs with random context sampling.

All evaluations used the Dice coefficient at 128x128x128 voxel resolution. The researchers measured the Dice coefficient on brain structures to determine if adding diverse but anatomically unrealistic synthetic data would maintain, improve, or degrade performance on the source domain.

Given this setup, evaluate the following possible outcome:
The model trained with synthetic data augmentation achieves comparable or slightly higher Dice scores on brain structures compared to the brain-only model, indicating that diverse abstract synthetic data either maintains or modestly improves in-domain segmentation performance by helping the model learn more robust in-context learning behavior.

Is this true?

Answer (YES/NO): YES